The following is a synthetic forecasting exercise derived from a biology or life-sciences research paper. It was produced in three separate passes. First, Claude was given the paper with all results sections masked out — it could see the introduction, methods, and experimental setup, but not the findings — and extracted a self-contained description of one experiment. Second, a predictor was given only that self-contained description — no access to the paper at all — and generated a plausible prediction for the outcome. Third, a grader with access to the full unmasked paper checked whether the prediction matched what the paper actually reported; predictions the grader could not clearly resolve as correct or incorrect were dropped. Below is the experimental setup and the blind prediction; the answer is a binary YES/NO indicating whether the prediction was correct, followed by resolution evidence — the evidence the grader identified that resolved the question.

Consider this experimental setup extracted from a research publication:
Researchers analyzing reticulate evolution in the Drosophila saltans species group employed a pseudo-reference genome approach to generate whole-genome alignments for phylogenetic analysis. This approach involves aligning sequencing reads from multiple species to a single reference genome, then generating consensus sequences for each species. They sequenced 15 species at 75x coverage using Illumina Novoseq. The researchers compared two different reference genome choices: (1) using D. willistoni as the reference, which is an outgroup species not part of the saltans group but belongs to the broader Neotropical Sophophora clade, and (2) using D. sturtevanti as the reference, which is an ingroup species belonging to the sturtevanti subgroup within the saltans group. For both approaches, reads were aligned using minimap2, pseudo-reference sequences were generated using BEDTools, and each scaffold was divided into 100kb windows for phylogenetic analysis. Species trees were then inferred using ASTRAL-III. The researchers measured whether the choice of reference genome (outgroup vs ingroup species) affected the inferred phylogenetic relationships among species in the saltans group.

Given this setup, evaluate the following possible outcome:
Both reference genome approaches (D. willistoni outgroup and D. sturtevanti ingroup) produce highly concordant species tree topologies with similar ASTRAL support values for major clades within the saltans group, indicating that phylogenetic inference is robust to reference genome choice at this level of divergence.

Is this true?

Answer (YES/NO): NO